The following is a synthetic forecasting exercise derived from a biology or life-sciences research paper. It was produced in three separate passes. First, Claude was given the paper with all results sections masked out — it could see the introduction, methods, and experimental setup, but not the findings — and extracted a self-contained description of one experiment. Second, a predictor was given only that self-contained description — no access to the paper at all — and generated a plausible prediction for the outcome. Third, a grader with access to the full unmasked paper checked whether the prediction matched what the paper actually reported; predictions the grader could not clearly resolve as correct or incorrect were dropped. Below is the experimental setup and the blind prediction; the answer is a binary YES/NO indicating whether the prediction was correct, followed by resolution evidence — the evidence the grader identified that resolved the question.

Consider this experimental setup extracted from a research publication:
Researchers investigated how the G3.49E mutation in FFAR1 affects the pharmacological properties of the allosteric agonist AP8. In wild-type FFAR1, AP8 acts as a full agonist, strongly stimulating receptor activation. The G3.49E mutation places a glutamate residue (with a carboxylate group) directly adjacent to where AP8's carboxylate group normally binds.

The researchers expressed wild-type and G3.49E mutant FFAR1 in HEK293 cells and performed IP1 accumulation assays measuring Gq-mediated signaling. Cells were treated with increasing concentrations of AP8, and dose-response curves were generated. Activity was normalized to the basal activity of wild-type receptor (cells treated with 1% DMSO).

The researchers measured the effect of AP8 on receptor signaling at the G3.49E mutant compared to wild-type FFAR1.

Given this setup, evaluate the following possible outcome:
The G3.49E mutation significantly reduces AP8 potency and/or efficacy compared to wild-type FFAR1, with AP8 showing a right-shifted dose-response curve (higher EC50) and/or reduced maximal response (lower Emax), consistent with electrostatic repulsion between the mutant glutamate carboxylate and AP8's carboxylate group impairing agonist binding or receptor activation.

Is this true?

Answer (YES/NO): NO